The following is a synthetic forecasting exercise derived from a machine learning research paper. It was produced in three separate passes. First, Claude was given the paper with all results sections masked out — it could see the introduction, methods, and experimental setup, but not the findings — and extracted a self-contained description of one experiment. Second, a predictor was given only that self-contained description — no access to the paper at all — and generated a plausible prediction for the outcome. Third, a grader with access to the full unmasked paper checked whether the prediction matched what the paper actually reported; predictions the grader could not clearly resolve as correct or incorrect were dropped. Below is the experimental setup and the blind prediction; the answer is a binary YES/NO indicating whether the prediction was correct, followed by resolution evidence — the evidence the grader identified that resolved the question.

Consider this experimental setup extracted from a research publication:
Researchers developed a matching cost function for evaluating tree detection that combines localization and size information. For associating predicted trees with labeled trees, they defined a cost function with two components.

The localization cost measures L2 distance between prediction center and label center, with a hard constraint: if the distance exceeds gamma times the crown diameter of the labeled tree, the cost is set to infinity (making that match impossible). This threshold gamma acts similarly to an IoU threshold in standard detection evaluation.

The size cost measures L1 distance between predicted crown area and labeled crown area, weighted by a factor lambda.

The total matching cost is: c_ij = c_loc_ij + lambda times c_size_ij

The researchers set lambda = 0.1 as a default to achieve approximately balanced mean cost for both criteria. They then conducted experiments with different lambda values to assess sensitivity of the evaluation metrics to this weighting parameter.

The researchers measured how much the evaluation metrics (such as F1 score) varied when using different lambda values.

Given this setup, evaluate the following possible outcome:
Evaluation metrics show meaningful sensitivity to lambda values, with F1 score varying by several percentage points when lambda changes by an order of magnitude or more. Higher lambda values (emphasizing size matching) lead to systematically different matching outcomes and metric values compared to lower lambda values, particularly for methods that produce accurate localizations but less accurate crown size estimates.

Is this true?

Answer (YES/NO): NO